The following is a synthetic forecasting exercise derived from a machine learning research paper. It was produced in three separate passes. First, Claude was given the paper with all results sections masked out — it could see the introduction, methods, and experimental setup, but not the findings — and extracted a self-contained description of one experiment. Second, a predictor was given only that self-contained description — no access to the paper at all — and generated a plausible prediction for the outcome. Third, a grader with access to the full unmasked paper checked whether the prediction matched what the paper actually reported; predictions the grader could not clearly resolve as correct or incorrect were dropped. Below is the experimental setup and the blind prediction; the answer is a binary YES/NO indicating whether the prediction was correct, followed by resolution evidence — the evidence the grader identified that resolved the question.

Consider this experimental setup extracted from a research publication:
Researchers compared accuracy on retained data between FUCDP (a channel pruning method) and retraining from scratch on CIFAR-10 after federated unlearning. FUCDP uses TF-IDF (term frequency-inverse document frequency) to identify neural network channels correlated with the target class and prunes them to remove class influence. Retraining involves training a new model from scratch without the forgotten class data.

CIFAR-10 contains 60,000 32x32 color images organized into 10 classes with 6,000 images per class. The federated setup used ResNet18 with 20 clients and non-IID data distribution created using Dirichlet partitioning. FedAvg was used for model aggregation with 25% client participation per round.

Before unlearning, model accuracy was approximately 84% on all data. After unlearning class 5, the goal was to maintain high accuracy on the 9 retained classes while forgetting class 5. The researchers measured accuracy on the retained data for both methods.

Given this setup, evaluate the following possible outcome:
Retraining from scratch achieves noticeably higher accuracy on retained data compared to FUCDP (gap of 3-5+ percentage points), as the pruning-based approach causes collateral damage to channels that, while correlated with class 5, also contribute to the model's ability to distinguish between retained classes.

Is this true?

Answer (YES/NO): NO